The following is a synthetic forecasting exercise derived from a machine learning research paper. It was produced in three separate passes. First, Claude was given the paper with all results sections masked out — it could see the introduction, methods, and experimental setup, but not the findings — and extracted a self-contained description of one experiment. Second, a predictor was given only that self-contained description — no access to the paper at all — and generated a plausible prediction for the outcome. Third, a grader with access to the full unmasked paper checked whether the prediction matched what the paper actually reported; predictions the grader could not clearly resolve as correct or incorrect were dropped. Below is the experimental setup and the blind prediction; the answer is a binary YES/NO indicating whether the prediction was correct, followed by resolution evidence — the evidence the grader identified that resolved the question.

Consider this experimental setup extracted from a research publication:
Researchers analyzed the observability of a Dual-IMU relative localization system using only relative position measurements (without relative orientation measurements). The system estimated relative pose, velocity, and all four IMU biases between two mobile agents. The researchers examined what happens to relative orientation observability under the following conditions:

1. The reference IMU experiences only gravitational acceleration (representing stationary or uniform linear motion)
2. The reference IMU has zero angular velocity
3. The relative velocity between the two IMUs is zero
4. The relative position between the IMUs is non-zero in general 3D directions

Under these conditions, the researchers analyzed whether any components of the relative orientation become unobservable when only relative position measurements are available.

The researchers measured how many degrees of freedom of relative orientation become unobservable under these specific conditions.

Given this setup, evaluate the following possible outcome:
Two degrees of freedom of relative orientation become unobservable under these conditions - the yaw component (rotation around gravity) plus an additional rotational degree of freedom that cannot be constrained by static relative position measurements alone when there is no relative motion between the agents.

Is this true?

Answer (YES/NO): NO